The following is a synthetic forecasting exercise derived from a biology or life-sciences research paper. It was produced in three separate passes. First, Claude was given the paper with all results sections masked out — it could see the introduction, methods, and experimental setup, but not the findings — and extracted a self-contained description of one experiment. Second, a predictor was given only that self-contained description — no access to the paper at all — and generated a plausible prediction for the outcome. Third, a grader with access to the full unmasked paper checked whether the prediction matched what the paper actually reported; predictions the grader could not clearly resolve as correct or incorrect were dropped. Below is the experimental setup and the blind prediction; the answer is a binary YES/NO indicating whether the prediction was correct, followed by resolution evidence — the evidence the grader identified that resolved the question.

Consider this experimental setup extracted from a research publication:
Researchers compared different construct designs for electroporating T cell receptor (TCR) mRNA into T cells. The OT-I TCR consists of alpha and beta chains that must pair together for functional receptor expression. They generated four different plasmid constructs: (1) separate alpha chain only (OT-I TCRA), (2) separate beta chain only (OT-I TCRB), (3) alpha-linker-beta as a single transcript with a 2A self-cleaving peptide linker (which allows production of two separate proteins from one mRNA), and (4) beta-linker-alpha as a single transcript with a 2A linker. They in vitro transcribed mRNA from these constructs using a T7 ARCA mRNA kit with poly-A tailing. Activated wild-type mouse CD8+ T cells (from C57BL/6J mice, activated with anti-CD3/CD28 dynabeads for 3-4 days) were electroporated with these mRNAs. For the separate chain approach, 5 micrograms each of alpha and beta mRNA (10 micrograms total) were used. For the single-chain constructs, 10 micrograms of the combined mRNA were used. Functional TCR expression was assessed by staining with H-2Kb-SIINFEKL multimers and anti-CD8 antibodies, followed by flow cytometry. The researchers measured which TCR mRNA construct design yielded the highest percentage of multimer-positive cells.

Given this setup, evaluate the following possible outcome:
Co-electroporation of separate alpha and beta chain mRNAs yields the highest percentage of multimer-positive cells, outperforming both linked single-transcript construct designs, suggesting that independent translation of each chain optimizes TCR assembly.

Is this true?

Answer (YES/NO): YES